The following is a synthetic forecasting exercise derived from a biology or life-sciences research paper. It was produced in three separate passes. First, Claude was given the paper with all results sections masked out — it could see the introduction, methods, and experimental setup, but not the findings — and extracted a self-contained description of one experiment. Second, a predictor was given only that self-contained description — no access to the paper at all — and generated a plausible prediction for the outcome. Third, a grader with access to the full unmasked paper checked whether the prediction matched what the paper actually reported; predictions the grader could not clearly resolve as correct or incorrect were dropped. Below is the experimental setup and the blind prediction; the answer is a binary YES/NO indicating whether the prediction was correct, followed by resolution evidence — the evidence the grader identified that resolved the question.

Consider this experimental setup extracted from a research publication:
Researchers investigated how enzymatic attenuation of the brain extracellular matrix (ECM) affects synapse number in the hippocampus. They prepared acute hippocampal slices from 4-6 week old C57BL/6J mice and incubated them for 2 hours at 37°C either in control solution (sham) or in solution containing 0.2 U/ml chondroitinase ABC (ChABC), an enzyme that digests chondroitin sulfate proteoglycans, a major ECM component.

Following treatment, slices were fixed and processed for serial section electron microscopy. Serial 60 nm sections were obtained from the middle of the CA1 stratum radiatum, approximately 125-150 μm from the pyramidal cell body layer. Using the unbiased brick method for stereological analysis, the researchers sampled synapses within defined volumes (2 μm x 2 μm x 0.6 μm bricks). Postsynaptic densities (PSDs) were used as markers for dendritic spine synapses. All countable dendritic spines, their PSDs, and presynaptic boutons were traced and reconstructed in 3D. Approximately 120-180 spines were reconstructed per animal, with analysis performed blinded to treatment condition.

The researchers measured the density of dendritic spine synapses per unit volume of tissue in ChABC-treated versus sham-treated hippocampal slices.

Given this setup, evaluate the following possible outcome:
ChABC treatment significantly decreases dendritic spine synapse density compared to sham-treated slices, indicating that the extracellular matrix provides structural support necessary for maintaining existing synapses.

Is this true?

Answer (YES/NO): NO